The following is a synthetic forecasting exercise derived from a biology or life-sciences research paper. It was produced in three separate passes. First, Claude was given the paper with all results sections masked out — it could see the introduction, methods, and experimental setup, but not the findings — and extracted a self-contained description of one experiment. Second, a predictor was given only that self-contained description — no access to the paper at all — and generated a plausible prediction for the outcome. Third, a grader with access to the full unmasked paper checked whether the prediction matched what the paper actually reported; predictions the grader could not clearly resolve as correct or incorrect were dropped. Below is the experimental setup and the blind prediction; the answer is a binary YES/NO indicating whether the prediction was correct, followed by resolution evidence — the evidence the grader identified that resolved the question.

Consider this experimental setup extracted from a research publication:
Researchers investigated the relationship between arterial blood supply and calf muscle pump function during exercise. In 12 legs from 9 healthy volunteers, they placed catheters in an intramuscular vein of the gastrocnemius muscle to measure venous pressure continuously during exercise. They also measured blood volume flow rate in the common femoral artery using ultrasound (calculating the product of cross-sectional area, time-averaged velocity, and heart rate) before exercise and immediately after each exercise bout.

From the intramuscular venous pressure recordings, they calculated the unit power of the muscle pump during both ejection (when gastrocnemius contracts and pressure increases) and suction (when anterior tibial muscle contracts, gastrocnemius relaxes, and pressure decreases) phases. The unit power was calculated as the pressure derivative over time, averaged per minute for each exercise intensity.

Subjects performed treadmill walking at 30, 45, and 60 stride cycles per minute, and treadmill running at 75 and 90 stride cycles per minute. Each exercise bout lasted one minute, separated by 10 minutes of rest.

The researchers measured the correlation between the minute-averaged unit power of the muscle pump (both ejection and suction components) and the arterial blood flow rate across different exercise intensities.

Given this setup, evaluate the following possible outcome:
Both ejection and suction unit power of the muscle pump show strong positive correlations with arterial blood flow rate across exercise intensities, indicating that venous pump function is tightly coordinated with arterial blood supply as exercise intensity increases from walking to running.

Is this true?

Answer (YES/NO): YES